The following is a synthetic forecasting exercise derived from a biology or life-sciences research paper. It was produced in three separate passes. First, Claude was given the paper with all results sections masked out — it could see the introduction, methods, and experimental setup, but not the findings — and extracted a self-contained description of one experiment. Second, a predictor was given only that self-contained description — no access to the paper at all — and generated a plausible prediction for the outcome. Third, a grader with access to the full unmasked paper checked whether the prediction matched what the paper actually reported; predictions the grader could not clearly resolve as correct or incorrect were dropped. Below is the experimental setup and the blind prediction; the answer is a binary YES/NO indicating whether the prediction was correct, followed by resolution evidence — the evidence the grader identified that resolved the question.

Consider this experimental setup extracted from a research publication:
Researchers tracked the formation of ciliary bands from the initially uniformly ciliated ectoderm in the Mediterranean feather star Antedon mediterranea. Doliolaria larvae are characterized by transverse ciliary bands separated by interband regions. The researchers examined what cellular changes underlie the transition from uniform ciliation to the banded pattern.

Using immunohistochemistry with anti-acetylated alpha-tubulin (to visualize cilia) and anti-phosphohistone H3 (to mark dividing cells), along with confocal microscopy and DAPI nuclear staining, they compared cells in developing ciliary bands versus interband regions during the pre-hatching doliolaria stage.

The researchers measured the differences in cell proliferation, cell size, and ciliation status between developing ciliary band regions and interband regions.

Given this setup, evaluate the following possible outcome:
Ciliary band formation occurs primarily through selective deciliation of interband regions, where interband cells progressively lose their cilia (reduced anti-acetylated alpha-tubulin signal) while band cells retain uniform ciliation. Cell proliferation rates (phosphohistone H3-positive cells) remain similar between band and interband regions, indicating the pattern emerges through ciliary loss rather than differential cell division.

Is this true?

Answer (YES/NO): NO